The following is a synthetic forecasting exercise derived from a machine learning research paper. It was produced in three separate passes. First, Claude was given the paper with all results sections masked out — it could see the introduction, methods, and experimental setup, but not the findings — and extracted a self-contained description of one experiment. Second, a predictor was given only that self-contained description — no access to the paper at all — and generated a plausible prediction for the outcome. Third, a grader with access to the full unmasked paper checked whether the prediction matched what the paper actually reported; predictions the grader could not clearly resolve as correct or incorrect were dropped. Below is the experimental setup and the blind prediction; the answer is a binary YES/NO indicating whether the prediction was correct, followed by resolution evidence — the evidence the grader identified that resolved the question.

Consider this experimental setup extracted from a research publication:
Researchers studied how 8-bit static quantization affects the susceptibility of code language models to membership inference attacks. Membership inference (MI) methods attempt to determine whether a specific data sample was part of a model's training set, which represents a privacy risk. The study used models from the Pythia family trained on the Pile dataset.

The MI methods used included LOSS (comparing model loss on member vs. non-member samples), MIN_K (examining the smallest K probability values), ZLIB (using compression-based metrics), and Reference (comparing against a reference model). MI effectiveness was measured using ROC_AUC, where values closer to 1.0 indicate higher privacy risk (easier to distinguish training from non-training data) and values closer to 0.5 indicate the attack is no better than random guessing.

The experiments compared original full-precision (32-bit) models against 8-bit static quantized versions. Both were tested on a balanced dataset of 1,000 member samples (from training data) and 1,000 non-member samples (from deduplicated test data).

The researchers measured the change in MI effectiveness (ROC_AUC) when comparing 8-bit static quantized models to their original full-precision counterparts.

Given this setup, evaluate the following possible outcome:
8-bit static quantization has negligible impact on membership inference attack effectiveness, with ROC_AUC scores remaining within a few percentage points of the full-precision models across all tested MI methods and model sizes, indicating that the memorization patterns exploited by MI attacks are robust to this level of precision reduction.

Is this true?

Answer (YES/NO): NO